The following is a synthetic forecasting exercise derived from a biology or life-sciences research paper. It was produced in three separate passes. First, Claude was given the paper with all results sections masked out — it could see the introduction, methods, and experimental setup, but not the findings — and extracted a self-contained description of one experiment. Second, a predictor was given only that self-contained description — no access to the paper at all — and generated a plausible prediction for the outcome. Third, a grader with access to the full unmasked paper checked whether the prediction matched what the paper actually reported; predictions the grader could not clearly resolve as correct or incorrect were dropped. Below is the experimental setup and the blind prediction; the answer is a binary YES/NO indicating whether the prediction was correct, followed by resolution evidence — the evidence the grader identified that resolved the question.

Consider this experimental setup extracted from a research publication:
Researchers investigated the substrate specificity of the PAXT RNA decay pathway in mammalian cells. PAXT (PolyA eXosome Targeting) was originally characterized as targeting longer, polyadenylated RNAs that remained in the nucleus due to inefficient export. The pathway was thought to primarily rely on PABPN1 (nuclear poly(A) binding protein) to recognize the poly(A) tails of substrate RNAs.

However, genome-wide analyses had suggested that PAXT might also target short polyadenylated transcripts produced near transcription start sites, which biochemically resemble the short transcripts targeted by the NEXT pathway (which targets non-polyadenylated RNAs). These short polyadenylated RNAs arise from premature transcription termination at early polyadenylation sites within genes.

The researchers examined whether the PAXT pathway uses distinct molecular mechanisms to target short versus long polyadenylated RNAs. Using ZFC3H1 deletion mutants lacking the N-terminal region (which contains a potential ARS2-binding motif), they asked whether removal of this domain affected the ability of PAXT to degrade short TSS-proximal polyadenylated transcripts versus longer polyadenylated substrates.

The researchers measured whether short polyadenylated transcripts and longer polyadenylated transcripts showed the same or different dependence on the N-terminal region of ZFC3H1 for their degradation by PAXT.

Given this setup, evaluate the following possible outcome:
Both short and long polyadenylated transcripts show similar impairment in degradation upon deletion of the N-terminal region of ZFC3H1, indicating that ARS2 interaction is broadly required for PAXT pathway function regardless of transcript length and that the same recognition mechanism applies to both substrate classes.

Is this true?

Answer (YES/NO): NO